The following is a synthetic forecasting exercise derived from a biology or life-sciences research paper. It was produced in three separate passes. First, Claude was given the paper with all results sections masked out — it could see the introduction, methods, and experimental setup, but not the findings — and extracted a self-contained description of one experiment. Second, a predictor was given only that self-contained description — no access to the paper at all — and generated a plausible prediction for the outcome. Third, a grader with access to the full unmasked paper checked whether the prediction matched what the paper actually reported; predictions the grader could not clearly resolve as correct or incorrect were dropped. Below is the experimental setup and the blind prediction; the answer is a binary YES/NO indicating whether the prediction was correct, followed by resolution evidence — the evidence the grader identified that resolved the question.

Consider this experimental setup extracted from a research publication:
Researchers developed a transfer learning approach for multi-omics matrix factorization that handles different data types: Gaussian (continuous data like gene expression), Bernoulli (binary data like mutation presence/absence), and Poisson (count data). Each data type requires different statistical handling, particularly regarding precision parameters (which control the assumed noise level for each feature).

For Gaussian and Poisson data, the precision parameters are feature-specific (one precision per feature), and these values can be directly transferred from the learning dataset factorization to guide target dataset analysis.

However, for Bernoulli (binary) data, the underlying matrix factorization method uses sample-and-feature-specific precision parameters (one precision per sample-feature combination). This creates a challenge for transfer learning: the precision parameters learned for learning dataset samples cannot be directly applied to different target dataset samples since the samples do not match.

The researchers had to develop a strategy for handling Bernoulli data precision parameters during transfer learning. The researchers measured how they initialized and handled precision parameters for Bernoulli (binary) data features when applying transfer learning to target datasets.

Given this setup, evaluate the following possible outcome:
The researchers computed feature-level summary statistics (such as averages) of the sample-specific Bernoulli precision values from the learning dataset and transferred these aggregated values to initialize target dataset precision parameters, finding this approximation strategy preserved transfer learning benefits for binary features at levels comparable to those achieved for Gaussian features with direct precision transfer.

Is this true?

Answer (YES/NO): NO